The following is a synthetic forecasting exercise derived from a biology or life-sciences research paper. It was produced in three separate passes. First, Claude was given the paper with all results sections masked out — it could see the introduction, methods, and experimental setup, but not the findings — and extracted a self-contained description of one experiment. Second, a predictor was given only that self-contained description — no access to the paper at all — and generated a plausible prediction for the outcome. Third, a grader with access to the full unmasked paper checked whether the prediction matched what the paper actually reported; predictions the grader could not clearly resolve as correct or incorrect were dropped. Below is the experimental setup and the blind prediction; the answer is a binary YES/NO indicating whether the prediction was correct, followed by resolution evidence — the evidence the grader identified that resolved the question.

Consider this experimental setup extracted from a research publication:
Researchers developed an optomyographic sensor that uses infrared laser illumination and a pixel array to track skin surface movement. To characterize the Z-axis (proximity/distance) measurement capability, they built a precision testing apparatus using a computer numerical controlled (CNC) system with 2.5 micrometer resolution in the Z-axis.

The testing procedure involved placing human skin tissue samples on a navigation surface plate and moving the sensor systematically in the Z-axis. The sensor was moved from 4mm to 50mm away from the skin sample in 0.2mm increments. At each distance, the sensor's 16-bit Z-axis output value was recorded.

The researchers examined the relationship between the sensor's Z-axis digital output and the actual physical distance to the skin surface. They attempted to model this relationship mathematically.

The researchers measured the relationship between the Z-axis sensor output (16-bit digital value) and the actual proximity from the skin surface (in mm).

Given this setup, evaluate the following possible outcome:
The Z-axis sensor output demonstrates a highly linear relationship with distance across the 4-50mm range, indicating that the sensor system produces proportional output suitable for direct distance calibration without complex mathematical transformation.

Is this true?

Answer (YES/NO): NO